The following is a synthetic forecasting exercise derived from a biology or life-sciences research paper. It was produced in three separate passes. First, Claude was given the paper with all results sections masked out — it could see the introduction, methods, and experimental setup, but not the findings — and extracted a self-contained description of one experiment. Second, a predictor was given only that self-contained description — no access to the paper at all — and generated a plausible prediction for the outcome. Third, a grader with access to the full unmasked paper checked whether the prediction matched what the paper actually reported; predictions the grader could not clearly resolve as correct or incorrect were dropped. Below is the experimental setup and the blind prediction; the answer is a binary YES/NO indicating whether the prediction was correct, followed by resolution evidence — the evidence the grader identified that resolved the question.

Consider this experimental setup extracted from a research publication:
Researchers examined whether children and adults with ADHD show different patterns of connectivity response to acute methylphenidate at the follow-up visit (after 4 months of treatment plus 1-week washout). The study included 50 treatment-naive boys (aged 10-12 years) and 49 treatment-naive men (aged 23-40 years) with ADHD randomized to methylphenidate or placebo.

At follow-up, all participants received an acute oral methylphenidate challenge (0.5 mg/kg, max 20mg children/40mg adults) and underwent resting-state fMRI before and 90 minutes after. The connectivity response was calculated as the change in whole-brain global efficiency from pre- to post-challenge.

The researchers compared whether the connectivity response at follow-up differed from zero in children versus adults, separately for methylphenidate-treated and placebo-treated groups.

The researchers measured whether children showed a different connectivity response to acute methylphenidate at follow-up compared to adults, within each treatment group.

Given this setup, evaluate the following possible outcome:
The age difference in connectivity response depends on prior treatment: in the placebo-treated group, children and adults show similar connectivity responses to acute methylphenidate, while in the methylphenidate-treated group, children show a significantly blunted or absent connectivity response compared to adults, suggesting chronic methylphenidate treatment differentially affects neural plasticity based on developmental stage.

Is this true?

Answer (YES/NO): NO